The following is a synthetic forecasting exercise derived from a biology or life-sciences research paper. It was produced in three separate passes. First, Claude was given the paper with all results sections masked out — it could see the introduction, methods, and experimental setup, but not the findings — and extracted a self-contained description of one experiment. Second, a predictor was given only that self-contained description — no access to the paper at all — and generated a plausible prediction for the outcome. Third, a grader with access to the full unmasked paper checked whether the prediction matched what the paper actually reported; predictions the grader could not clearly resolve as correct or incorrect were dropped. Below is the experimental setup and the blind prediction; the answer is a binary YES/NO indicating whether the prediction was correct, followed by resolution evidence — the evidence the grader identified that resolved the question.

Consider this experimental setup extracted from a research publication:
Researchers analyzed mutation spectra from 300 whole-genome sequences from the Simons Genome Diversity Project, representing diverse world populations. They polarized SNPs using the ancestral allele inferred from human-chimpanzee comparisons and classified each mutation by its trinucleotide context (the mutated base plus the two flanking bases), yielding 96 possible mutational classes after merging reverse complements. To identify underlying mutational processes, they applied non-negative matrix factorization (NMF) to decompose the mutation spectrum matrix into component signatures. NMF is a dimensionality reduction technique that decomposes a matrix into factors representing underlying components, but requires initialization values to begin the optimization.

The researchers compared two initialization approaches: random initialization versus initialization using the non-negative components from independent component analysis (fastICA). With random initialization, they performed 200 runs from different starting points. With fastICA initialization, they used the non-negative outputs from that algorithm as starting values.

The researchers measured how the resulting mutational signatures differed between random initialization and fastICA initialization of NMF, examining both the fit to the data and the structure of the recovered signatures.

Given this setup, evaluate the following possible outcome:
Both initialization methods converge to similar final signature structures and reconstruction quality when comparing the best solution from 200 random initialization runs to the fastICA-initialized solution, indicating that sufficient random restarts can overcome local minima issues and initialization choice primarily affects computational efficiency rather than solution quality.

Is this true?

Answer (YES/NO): NO